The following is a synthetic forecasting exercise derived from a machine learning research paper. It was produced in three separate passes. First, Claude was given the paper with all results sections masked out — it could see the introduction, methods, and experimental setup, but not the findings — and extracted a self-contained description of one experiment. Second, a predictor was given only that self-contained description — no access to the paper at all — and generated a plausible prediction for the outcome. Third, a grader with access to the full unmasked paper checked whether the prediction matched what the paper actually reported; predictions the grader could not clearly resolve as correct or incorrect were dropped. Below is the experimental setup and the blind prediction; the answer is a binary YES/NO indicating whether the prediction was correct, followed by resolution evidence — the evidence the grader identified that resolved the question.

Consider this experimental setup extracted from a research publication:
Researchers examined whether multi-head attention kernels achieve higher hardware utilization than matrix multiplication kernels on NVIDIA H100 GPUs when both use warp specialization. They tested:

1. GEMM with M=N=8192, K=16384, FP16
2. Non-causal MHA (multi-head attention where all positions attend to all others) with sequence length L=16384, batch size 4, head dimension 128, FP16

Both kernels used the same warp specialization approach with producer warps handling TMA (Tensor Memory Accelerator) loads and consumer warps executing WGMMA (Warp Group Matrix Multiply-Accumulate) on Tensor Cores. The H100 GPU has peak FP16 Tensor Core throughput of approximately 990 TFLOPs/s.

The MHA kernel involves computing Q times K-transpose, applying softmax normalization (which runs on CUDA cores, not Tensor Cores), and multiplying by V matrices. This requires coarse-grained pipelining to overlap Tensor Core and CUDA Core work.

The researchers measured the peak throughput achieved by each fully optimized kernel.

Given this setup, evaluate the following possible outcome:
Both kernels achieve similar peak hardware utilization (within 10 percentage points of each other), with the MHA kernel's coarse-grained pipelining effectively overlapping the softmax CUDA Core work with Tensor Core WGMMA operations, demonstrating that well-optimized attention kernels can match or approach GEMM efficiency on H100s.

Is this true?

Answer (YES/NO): YES